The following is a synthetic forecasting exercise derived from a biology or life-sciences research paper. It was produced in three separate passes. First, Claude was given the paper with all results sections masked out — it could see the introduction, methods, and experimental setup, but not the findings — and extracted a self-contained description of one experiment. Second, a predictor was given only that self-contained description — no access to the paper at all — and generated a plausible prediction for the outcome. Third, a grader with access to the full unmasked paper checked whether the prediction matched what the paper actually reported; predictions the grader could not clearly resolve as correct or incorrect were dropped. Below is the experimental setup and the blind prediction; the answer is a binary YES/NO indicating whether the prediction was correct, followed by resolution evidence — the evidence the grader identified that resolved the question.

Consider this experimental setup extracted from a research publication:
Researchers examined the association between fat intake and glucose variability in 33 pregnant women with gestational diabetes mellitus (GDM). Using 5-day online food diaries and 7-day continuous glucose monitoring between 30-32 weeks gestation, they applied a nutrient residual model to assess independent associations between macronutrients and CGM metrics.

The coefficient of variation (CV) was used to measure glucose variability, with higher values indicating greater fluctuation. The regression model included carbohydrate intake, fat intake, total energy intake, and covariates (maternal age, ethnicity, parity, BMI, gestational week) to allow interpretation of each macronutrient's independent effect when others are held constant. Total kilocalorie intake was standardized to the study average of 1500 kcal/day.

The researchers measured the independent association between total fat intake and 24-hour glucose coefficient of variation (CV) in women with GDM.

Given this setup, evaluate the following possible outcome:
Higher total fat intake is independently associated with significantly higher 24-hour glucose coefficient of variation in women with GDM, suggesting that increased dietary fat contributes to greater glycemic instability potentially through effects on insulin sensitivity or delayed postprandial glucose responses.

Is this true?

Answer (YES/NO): NO